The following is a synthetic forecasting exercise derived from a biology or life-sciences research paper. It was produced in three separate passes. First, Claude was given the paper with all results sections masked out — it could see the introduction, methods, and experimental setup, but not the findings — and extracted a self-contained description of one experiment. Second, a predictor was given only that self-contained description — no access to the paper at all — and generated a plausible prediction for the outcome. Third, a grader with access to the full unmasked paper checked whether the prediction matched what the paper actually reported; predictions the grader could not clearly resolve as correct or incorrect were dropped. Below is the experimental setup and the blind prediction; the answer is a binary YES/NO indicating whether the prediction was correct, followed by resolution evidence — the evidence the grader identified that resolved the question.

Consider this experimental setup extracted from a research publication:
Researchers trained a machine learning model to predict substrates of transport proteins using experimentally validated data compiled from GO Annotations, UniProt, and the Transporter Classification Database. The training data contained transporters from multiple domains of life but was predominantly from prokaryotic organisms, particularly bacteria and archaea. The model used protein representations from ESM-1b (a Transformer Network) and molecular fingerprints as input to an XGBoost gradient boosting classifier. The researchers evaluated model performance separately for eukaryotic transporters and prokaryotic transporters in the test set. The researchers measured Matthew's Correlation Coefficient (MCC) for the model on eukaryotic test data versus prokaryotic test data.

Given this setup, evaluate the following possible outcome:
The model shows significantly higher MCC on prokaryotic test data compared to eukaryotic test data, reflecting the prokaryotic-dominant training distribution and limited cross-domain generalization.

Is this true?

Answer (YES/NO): NO